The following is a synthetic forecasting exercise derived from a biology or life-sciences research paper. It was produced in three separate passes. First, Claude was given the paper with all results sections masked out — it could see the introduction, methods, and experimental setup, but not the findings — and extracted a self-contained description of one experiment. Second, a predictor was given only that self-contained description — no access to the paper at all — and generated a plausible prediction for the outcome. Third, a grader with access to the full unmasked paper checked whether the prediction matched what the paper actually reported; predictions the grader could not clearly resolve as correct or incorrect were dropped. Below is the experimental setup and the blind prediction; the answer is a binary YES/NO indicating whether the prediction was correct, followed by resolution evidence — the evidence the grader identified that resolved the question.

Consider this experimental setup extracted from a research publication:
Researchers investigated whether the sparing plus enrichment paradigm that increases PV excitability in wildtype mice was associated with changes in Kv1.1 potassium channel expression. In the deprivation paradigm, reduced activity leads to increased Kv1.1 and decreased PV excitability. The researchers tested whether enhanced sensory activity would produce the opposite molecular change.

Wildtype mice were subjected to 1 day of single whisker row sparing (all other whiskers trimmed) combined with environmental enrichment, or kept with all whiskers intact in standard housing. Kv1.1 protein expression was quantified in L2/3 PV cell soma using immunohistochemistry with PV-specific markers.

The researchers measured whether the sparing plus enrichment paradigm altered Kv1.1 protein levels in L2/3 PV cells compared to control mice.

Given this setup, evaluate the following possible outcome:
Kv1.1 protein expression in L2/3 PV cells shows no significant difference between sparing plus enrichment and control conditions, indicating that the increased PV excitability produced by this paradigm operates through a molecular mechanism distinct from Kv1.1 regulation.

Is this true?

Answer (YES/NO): NO